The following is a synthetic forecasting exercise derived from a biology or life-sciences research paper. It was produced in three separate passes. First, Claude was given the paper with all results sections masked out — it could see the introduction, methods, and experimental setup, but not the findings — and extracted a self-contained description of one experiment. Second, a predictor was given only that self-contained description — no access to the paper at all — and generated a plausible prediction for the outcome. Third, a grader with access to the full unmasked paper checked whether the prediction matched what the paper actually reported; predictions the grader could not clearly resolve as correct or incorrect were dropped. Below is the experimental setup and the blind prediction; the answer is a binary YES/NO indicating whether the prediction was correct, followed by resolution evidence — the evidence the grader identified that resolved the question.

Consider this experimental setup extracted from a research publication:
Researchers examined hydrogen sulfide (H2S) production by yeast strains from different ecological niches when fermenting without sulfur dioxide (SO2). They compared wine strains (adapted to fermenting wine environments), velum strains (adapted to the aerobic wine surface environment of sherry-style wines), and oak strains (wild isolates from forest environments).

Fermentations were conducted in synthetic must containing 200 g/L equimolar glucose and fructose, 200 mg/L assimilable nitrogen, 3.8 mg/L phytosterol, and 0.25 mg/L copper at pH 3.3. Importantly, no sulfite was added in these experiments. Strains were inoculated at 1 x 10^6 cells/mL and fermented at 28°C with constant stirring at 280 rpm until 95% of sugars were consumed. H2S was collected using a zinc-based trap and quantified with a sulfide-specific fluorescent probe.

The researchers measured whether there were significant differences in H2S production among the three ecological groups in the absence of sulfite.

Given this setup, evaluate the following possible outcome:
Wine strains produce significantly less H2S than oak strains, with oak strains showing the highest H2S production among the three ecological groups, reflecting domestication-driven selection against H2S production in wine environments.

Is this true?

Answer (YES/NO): NO